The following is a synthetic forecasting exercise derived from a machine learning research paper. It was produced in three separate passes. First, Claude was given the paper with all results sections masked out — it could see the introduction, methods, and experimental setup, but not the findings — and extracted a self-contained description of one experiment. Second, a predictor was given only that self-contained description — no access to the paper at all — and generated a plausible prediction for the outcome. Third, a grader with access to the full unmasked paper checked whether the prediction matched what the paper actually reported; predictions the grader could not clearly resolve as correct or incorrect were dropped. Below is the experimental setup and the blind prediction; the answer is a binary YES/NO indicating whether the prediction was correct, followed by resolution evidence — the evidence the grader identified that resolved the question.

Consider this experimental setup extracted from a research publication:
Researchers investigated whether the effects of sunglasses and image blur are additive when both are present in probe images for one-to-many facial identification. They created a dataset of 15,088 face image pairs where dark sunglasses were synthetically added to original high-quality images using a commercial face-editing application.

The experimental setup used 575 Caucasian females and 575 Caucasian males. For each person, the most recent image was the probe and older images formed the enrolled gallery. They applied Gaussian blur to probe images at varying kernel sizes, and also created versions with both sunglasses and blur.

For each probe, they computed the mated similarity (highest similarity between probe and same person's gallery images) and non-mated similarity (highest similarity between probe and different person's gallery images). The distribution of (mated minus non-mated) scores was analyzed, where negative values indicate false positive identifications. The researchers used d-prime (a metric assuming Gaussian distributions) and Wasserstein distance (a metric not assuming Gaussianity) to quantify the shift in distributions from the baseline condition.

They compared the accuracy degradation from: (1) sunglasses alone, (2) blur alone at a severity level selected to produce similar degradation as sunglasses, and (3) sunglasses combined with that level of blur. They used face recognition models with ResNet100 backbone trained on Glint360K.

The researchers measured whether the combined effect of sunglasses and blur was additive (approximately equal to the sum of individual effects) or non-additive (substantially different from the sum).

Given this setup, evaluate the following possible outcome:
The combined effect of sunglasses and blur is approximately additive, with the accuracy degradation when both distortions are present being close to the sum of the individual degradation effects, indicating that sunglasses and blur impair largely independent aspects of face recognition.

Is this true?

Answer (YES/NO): YES